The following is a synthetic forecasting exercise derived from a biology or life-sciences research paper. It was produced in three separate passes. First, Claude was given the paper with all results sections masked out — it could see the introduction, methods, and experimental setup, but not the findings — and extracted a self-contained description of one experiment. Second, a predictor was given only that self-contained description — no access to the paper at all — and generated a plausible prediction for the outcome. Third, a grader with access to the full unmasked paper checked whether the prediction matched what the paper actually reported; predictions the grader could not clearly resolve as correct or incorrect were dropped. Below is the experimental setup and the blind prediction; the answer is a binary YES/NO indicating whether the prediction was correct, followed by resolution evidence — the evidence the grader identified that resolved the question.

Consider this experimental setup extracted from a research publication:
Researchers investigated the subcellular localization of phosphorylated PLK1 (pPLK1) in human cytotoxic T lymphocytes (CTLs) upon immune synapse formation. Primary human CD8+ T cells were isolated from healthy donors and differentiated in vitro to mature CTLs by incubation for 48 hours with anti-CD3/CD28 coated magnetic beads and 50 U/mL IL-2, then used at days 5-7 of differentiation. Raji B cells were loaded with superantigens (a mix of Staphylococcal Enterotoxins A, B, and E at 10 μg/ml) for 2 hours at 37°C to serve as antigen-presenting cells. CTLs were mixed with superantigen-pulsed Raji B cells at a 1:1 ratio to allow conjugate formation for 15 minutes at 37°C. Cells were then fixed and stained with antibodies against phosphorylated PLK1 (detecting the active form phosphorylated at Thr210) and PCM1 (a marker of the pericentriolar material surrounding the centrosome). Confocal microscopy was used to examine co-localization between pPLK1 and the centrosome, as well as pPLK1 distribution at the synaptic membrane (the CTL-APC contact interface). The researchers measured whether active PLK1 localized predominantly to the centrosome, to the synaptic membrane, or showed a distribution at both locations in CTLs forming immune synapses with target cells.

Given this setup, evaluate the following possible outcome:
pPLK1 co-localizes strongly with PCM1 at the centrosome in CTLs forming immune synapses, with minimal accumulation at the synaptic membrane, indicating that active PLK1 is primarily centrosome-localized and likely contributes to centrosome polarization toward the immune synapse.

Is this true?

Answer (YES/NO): NO